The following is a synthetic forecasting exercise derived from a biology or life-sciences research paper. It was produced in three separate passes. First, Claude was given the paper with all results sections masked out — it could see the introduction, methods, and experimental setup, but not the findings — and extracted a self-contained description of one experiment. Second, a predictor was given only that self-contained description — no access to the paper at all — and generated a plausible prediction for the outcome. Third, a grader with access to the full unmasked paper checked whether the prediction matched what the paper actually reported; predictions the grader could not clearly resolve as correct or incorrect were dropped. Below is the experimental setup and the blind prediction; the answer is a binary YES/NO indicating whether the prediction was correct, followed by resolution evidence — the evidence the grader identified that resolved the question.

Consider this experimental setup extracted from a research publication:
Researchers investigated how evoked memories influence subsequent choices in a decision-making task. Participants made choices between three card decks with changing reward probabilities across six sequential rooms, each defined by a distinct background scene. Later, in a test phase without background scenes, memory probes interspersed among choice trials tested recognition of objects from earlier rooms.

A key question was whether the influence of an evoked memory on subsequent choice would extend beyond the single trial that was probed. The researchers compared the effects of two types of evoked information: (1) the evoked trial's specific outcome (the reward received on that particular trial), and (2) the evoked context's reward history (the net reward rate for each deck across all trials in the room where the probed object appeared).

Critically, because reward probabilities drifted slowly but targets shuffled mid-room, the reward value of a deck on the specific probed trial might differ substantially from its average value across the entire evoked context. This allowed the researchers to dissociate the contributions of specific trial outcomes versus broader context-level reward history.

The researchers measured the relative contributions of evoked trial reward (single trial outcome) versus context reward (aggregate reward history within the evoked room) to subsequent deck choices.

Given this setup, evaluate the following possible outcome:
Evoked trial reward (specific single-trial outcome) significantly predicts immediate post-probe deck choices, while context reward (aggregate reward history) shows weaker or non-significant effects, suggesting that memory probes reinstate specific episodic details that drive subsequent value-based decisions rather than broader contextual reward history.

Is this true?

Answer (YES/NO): NO